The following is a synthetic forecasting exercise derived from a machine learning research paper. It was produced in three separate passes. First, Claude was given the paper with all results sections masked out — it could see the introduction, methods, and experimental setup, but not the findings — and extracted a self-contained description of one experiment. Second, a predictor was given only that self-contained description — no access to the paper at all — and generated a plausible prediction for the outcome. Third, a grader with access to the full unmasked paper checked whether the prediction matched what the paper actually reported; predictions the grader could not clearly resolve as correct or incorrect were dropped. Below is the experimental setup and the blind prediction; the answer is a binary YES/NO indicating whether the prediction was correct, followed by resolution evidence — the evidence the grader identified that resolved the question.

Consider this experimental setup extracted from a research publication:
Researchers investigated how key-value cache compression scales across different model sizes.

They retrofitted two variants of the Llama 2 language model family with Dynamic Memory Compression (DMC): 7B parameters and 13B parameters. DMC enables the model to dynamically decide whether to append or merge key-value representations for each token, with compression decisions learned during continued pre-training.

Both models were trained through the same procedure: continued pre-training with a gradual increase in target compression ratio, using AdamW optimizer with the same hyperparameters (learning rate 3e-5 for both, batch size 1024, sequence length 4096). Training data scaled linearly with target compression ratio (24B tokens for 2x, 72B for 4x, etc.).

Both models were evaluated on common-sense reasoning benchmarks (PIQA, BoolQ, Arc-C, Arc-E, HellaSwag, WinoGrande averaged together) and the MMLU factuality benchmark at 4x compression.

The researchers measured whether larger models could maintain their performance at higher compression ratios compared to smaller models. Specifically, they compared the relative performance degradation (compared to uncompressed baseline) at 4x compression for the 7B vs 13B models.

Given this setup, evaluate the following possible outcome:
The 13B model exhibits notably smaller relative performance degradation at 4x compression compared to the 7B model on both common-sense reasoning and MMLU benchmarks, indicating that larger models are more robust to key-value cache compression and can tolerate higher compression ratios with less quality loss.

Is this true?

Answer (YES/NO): NO